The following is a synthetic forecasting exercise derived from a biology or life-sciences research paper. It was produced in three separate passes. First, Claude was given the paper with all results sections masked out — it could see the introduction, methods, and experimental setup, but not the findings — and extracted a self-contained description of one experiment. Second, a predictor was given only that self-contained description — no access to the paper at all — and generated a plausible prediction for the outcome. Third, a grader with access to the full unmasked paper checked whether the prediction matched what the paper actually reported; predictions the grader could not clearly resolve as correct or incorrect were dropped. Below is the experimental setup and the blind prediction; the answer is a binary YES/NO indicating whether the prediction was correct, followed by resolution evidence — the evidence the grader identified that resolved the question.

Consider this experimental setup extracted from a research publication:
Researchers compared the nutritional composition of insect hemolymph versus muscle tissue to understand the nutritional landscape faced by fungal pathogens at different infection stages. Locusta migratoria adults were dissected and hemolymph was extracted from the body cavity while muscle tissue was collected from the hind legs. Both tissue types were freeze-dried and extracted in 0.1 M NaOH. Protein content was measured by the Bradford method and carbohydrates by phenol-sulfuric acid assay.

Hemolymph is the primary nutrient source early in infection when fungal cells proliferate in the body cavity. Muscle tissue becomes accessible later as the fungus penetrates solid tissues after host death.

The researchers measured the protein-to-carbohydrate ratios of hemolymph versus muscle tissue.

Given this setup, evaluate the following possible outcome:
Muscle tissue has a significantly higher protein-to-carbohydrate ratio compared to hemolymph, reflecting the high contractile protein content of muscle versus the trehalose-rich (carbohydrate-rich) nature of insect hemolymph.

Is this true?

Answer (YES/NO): YES